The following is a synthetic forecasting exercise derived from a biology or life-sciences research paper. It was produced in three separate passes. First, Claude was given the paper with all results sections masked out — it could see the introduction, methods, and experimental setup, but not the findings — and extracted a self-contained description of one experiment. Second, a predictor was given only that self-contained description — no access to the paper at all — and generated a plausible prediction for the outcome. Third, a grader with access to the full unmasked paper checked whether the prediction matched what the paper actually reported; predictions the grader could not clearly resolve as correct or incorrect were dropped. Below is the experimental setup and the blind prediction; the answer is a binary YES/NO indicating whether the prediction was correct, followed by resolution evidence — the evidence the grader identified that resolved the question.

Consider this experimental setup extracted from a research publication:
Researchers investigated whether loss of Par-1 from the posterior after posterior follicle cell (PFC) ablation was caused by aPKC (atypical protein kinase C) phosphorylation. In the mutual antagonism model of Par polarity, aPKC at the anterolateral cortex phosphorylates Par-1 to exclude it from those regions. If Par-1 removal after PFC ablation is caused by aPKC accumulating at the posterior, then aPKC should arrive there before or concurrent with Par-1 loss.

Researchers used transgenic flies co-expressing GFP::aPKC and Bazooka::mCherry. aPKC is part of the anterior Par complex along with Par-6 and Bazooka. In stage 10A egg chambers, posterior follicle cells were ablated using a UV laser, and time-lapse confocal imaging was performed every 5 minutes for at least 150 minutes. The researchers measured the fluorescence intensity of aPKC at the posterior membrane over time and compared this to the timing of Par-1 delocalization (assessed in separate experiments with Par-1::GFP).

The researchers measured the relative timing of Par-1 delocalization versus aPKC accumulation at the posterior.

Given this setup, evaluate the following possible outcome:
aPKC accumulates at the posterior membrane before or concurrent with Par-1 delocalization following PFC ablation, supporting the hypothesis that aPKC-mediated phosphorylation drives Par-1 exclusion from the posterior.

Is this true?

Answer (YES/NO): NO